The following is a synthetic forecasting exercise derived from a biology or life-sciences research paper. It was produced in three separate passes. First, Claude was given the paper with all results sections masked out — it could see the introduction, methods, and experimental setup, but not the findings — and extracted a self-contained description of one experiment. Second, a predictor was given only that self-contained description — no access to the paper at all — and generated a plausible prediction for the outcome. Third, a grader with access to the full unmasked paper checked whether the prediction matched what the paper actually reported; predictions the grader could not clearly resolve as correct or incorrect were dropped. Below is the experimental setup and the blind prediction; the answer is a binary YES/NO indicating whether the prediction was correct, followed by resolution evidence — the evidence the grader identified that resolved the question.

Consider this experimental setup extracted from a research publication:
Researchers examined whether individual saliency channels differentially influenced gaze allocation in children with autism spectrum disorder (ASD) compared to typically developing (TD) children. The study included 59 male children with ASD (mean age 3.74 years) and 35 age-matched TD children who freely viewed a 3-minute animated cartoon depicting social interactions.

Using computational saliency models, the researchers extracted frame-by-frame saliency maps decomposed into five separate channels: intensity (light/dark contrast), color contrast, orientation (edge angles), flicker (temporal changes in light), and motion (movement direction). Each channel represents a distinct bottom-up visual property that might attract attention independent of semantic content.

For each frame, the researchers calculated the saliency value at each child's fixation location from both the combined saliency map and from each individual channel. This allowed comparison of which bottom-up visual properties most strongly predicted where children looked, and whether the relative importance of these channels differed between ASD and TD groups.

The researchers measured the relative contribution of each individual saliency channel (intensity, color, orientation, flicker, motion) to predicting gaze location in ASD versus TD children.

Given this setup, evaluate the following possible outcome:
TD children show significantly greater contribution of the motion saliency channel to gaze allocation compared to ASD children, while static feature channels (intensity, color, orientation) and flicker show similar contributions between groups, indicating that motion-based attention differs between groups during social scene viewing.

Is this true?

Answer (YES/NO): NO